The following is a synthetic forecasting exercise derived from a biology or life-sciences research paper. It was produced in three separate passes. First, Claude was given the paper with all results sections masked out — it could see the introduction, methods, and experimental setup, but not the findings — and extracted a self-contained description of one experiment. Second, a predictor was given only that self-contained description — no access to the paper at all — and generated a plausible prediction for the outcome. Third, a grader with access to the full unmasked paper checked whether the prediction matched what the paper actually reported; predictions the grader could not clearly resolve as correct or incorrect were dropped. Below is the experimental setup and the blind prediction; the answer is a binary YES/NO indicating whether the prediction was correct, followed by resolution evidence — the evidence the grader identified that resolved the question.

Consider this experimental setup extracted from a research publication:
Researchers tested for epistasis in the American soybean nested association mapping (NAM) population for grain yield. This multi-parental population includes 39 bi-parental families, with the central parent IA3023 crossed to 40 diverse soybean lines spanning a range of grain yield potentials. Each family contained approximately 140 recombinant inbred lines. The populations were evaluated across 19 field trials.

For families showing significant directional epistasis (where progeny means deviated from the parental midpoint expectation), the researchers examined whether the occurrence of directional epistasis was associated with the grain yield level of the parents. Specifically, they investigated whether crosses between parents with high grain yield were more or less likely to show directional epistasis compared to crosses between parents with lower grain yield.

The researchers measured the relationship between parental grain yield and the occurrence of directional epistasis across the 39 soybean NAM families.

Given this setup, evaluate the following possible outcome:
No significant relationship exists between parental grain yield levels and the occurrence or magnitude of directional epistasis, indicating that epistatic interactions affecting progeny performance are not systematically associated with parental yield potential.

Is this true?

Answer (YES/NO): NO